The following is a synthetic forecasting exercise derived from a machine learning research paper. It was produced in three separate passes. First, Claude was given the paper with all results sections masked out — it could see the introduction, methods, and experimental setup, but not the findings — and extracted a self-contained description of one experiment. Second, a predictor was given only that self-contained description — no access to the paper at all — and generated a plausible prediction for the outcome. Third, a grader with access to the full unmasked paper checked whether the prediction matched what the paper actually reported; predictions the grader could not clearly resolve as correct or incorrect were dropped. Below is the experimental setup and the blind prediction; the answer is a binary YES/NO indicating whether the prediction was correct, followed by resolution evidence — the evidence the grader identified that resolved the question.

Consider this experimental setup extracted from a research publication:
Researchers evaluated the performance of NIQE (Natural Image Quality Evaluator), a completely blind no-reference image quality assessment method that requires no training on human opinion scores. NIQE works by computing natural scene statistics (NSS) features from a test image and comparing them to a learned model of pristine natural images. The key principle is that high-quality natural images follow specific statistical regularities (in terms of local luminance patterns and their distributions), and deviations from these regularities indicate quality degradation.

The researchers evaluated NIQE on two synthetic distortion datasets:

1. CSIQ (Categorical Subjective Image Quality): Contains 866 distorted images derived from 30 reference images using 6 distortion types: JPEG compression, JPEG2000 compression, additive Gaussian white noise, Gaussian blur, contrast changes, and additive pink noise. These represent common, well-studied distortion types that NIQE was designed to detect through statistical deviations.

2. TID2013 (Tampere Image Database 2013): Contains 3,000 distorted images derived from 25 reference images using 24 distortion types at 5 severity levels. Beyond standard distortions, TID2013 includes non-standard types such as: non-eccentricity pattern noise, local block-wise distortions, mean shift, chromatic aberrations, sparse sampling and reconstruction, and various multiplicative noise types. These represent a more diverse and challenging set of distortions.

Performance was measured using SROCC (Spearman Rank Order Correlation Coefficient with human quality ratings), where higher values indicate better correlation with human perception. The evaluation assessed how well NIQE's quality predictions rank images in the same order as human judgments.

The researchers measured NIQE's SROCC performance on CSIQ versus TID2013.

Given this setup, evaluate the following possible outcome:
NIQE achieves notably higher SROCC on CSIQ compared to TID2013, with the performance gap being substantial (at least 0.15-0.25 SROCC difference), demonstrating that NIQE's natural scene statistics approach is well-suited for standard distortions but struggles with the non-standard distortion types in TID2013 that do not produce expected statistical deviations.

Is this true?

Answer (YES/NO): YES